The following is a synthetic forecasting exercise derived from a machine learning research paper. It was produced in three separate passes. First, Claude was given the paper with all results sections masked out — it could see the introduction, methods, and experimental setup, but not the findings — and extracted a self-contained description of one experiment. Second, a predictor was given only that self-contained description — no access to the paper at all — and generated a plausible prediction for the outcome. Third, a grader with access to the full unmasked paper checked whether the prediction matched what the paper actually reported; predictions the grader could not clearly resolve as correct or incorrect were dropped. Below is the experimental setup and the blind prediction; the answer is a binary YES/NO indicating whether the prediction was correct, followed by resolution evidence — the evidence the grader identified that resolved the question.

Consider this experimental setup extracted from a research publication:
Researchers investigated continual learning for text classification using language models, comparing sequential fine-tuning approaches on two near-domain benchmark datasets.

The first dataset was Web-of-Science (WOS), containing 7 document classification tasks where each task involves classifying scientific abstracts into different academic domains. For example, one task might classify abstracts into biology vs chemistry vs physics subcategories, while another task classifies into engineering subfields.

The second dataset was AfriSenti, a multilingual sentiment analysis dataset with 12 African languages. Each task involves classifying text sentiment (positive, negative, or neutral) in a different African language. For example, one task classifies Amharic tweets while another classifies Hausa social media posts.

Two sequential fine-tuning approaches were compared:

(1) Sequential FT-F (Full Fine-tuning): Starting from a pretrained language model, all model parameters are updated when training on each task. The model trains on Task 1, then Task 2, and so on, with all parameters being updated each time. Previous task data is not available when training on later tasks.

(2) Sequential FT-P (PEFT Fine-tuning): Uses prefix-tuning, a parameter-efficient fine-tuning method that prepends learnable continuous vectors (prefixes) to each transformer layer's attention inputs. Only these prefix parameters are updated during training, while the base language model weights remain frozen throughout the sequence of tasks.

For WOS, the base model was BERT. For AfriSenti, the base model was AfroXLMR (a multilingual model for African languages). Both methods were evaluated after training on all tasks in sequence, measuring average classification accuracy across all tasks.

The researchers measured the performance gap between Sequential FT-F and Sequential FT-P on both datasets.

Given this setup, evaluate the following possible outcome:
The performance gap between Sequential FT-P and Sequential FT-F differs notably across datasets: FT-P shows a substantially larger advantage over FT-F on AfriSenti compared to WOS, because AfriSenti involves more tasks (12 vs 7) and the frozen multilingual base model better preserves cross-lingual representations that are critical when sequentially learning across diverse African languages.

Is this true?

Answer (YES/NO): YES